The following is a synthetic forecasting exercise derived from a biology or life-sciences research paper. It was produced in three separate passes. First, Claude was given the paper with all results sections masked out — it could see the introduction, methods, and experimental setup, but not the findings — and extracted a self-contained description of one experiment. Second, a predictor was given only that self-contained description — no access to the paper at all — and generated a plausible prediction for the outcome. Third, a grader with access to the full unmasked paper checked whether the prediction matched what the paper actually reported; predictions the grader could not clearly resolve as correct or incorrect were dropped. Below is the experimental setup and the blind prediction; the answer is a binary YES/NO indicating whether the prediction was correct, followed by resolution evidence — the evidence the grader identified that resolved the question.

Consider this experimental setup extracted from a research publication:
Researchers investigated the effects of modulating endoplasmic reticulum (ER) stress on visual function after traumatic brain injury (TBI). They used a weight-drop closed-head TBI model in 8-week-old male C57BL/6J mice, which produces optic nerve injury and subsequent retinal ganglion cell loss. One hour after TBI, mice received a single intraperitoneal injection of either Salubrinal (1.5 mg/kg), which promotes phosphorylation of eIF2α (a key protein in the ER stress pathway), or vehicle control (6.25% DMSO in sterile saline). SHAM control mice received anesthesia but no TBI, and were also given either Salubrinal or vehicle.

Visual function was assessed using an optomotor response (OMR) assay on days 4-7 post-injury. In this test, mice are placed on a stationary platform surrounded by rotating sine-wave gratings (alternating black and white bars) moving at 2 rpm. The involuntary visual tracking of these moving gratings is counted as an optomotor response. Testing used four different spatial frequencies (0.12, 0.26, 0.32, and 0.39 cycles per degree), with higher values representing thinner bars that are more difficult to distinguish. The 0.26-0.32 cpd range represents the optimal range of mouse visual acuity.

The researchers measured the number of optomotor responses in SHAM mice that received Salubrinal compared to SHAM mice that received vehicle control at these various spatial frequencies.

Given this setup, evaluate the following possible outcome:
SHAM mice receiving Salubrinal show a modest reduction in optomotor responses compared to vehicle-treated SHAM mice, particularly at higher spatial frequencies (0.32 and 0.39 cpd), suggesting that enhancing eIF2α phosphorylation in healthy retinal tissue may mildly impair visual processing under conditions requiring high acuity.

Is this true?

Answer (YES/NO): NO